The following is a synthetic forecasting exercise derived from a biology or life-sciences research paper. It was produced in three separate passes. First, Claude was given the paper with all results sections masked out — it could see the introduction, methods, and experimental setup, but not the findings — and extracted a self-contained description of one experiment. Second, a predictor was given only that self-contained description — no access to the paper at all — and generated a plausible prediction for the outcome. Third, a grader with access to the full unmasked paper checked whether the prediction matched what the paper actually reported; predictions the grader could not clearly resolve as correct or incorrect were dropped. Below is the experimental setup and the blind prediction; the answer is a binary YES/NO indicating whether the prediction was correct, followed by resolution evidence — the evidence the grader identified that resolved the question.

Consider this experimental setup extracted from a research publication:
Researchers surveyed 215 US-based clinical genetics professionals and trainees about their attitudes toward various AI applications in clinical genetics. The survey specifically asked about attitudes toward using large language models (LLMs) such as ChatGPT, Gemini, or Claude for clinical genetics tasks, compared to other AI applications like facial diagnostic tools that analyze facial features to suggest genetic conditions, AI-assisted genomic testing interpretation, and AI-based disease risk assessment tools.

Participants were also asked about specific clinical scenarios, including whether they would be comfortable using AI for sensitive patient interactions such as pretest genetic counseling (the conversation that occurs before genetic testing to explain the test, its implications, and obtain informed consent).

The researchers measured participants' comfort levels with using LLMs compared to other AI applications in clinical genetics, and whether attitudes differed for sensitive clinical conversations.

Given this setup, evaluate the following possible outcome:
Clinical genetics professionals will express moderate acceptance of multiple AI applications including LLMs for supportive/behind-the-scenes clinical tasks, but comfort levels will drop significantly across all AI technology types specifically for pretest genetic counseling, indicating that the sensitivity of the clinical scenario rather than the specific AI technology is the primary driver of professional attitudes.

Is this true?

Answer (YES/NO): NO